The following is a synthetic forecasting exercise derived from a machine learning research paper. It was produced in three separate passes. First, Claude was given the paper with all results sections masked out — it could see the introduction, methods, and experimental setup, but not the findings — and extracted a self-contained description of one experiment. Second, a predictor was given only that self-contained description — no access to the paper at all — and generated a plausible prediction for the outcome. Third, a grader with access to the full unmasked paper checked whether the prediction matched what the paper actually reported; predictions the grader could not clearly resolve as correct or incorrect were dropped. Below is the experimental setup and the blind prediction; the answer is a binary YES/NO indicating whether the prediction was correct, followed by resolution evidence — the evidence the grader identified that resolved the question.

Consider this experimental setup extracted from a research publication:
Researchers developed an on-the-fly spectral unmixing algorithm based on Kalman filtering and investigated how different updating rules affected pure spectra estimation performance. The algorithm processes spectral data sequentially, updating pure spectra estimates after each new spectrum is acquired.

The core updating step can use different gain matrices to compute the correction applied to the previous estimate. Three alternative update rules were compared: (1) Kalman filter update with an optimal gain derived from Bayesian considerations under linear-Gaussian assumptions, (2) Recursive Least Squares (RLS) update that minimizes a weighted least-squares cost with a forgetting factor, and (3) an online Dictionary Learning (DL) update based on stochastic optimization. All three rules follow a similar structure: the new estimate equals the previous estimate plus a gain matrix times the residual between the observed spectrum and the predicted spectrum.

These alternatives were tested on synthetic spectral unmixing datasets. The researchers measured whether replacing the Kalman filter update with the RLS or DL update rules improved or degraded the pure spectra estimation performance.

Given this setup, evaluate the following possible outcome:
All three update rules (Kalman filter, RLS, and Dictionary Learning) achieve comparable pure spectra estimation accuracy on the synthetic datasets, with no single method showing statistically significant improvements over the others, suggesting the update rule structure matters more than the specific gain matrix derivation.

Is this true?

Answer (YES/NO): NO